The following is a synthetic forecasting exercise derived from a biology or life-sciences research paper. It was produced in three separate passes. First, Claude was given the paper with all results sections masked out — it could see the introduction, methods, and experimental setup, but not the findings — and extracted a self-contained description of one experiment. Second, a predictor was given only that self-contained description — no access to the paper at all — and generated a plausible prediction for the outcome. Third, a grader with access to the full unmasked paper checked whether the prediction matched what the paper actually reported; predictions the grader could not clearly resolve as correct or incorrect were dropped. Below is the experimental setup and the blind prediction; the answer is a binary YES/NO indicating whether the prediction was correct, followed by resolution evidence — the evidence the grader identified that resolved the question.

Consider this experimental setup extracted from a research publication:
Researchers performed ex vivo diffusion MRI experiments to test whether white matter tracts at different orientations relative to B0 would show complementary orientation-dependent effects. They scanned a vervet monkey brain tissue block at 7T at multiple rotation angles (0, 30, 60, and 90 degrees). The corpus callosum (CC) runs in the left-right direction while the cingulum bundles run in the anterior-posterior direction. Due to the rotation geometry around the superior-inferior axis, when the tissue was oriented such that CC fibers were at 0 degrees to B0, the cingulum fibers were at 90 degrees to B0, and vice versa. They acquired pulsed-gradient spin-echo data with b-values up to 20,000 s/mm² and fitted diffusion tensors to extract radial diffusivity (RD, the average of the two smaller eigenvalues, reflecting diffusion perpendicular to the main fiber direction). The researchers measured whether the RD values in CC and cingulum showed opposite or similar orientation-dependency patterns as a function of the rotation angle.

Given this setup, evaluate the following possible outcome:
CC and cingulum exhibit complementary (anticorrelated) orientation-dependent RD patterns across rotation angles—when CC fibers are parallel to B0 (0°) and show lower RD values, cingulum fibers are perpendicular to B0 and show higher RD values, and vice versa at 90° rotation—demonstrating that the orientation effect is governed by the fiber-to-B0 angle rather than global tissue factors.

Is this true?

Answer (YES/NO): NO